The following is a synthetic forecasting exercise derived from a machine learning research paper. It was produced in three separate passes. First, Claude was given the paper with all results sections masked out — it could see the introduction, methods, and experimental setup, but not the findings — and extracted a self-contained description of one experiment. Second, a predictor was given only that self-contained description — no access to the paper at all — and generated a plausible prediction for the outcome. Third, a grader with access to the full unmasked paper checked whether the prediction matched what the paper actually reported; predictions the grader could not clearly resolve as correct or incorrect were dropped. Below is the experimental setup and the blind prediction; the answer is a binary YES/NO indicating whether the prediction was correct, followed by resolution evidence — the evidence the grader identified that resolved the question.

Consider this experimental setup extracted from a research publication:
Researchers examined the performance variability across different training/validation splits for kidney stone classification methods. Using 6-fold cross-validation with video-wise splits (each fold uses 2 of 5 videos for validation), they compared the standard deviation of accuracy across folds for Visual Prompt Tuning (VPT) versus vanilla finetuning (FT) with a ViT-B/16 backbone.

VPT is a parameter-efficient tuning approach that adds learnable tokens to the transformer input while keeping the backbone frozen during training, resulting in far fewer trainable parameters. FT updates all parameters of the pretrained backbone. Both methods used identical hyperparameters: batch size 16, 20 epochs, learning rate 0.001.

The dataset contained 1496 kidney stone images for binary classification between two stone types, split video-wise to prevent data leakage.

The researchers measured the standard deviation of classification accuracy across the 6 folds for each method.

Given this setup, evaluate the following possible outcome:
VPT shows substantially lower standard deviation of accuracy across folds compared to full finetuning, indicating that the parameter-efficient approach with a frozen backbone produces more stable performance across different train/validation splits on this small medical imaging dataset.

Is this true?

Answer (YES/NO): YES